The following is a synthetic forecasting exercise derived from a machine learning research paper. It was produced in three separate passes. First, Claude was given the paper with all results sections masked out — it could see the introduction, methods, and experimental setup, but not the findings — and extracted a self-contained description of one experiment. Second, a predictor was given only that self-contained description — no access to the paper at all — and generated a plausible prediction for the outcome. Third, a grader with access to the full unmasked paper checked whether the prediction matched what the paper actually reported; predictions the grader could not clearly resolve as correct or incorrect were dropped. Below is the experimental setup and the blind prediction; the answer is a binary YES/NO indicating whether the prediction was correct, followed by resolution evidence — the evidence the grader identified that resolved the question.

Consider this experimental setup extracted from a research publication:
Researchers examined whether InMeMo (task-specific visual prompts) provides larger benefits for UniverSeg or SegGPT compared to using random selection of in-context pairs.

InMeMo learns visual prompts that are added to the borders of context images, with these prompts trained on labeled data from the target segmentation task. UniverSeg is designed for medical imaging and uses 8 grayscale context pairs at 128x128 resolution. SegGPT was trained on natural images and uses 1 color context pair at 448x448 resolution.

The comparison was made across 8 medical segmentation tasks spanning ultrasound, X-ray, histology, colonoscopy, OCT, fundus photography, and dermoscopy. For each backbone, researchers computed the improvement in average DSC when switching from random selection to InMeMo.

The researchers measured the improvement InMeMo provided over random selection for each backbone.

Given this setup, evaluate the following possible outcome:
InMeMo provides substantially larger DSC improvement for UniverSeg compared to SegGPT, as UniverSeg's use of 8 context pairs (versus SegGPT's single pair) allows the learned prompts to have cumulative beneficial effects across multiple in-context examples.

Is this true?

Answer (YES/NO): NO